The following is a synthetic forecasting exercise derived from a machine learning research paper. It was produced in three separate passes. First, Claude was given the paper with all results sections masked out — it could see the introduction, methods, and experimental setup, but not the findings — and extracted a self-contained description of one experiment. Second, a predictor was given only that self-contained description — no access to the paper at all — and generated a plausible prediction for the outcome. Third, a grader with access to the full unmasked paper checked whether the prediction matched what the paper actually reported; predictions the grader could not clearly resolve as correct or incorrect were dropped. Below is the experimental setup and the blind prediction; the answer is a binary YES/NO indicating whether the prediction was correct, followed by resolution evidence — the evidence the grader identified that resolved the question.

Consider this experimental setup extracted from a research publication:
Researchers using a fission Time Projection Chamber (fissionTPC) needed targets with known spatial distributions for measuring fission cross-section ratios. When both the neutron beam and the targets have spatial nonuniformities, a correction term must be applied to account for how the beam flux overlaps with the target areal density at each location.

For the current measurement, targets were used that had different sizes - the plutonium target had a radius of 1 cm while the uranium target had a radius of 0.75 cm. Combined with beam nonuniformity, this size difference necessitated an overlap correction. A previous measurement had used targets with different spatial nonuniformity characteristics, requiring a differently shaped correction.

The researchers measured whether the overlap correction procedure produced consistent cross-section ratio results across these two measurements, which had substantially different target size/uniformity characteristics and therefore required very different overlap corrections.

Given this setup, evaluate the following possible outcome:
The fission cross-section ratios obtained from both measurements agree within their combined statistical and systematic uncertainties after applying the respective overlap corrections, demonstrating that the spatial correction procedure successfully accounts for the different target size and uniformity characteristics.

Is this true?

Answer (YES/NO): YES